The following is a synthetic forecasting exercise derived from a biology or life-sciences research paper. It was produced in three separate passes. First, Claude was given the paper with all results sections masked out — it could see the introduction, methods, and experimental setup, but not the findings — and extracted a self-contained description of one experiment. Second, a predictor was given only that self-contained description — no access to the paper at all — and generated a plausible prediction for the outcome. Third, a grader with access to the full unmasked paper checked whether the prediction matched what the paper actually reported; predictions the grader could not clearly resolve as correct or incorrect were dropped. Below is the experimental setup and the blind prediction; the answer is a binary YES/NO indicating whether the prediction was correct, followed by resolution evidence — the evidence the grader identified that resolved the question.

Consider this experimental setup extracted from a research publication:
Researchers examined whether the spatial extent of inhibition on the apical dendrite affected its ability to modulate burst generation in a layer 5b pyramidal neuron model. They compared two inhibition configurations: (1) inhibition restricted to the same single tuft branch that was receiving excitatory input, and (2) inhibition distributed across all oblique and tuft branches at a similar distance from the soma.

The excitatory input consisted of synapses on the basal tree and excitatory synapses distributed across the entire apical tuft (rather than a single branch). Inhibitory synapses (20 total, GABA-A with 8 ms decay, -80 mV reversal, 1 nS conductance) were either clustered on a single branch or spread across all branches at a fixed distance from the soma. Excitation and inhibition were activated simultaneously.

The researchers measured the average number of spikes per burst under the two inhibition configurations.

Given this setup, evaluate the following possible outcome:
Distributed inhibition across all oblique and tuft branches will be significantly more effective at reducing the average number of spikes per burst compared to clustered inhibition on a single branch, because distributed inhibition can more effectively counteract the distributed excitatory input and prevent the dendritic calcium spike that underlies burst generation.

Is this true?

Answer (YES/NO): NO